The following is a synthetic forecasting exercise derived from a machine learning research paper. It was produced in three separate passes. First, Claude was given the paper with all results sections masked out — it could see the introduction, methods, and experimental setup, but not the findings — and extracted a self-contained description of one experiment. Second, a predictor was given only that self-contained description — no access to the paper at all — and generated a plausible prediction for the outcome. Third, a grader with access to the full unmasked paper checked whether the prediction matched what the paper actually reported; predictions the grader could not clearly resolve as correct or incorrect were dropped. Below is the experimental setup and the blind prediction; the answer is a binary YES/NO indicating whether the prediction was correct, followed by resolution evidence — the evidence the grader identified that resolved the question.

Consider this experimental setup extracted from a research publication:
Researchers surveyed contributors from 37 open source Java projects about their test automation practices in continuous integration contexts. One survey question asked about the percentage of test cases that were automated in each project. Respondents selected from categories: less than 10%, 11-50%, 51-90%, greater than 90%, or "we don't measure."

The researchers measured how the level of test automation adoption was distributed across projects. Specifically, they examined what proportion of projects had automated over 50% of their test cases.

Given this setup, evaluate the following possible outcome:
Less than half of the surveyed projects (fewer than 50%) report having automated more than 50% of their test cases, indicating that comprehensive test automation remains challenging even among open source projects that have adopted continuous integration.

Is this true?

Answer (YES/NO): NO